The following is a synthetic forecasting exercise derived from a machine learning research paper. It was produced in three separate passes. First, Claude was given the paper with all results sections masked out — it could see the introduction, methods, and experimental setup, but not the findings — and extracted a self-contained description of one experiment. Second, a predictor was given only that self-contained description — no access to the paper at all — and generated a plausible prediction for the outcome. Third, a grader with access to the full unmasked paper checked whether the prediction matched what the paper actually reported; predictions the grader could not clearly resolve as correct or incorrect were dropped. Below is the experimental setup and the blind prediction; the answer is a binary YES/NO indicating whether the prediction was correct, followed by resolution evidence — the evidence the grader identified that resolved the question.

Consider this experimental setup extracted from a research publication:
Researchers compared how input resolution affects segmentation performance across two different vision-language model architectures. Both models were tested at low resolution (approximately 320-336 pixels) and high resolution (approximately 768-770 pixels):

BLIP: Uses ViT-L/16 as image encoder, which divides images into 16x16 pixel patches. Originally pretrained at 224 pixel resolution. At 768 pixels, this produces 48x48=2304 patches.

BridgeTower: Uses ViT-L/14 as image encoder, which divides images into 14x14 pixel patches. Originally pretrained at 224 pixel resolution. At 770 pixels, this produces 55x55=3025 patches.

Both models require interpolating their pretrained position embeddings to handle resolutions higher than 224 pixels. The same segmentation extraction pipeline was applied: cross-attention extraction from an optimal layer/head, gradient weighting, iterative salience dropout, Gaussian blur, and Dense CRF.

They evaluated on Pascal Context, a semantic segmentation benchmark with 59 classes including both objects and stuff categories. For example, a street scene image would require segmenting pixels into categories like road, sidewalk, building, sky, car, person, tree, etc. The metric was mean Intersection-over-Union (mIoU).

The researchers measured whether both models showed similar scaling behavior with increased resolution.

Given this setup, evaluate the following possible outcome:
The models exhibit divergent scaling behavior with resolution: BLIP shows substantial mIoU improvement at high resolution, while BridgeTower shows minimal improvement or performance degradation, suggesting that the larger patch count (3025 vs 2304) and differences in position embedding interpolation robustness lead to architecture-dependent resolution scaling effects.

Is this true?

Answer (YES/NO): YES